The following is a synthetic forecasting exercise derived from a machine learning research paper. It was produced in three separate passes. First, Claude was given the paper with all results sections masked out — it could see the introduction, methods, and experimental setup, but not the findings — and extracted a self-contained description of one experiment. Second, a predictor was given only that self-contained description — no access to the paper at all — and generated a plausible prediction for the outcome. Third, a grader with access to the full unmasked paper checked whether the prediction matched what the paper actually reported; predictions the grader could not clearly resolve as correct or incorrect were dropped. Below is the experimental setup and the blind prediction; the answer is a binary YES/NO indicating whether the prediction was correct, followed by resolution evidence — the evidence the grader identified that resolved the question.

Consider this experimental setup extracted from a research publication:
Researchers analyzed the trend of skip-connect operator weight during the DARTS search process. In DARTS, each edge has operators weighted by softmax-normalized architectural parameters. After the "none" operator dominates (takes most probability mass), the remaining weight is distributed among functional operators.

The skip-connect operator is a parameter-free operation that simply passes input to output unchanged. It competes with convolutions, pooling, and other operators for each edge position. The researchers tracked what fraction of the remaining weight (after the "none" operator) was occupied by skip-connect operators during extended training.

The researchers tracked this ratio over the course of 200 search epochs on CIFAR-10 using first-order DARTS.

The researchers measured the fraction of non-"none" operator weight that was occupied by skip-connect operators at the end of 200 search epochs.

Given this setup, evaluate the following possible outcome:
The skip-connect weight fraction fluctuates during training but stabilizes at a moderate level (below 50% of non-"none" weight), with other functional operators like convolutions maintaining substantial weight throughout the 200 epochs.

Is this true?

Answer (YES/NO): NO